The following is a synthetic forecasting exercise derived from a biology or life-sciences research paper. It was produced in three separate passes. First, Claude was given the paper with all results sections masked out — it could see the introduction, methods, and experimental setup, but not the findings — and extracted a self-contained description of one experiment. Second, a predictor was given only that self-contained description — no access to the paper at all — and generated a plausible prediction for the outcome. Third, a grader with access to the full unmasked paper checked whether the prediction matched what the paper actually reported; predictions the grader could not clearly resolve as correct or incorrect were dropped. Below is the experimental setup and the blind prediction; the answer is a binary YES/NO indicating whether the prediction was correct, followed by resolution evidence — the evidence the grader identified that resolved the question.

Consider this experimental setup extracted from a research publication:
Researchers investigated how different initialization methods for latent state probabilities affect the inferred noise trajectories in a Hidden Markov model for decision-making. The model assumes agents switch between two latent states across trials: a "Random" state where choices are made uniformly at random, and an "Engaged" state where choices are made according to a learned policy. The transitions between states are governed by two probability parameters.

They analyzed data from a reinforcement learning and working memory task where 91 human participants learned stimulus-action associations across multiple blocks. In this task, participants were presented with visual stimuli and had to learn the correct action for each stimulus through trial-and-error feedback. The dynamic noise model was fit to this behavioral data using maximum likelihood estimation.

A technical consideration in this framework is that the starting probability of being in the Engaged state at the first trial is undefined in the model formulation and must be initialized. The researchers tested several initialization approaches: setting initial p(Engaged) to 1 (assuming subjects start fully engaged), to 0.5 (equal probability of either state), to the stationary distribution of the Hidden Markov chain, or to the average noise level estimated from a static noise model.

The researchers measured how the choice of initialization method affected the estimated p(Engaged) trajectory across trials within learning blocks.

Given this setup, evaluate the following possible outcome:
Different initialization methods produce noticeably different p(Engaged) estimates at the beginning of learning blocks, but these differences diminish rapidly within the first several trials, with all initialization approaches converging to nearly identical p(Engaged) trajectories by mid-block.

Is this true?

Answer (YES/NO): YES